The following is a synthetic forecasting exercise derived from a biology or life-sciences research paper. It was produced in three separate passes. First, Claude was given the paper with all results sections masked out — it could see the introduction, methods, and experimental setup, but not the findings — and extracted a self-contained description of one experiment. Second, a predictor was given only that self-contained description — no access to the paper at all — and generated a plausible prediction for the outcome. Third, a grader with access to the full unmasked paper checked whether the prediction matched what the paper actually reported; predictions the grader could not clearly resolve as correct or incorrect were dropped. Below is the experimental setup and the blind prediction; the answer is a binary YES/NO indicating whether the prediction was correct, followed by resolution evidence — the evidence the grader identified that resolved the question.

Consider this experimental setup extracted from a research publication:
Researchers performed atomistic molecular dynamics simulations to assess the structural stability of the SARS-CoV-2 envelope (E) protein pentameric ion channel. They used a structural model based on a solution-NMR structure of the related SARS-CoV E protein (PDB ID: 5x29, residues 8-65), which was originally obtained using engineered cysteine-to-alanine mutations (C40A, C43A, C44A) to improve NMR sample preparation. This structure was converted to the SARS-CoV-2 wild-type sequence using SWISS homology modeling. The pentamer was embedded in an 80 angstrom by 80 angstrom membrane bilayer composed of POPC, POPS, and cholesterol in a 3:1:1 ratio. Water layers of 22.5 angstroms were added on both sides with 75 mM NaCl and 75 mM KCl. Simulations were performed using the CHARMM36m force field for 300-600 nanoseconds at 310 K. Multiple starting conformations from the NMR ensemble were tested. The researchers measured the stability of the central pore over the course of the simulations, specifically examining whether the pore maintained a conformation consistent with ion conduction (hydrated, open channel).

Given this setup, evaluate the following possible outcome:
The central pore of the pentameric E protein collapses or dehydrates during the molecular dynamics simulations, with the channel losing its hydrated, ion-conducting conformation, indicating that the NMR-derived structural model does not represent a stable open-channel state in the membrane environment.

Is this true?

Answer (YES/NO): YES